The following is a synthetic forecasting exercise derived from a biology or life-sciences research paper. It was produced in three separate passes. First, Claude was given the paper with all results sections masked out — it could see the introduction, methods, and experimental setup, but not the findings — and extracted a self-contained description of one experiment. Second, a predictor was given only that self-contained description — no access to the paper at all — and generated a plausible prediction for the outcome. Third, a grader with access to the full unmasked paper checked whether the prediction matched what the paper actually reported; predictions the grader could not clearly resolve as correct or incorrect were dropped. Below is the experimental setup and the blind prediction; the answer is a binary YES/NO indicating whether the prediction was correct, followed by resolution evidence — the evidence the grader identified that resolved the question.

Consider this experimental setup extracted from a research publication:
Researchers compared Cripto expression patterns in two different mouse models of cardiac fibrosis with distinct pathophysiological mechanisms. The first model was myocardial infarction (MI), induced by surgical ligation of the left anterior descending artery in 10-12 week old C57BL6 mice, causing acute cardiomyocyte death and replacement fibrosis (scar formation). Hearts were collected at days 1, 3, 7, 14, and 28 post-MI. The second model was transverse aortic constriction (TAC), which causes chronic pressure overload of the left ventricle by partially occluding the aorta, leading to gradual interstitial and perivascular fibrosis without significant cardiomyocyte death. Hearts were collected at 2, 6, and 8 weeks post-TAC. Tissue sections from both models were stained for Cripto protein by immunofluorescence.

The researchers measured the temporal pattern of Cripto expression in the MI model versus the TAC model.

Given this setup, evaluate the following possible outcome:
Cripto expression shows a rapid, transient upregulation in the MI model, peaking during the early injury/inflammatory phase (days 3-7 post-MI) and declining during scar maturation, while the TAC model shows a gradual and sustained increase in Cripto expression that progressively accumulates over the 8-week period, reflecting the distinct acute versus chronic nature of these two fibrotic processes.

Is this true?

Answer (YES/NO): NO